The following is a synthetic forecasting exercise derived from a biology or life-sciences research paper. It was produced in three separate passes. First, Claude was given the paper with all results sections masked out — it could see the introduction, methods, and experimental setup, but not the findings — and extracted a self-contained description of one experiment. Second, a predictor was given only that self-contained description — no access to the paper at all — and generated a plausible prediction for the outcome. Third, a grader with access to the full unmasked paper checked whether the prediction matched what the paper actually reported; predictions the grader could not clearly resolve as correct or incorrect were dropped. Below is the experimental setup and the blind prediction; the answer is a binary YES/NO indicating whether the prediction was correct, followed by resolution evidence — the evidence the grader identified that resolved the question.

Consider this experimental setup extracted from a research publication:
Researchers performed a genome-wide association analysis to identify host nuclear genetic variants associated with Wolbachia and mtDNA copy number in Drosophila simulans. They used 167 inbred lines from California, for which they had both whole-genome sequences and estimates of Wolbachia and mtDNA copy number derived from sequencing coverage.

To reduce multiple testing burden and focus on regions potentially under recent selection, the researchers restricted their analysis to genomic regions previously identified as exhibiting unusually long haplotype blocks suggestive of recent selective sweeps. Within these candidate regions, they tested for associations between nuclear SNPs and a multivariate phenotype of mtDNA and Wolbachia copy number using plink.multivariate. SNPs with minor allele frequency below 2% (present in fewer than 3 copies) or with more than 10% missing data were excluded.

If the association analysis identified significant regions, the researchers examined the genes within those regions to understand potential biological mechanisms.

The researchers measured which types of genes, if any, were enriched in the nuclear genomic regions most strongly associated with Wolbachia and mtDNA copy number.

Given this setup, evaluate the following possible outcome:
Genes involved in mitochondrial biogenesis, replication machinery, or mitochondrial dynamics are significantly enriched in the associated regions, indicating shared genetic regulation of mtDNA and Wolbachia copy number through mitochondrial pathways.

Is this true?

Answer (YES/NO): NO